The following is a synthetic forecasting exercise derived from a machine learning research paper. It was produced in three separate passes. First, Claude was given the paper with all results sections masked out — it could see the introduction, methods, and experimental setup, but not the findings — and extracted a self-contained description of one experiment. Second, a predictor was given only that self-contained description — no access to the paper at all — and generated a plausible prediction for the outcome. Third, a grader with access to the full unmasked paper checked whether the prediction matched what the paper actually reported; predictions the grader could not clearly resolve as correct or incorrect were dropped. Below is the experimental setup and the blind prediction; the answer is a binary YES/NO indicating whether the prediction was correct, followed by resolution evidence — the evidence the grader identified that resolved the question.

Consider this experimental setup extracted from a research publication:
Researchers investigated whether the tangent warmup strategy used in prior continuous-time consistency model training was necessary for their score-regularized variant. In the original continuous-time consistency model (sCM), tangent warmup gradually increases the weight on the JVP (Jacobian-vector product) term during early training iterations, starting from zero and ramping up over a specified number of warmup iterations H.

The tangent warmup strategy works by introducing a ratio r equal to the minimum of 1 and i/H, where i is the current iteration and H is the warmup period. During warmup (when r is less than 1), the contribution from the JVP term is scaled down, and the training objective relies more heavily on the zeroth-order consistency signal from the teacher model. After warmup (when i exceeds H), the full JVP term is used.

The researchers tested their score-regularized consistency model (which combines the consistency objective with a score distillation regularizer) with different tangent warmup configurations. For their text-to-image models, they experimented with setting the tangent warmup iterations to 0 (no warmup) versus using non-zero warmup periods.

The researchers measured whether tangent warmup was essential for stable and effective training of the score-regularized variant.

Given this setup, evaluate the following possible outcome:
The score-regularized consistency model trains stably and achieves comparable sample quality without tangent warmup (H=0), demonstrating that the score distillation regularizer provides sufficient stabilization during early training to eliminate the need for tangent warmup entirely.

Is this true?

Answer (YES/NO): YES